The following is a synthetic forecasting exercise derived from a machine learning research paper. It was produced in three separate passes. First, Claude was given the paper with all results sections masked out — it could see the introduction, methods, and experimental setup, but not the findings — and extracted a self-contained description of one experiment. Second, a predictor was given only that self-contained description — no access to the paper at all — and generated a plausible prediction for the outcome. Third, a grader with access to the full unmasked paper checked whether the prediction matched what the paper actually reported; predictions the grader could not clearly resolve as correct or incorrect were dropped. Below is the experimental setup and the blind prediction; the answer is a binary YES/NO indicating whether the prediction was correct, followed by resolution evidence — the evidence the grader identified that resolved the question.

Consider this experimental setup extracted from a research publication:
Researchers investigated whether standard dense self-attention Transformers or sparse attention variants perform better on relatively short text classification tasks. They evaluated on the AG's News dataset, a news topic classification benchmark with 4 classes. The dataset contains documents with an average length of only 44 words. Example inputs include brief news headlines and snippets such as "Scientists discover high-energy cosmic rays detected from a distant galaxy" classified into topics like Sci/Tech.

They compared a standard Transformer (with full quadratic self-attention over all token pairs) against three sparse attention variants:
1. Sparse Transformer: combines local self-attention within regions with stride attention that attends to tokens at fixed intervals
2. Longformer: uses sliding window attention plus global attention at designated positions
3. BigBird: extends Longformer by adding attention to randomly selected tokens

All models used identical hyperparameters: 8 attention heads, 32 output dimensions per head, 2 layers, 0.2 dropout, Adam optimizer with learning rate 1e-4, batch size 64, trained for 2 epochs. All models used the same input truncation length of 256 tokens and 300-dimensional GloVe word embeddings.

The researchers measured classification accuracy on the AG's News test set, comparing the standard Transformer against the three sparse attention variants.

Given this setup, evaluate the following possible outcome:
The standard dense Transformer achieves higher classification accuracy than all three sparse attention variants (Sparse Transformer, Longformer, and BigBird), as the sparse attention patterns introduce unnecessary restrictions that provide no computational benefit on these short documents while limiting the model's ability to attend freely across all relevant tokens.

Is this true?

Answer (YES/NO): YES